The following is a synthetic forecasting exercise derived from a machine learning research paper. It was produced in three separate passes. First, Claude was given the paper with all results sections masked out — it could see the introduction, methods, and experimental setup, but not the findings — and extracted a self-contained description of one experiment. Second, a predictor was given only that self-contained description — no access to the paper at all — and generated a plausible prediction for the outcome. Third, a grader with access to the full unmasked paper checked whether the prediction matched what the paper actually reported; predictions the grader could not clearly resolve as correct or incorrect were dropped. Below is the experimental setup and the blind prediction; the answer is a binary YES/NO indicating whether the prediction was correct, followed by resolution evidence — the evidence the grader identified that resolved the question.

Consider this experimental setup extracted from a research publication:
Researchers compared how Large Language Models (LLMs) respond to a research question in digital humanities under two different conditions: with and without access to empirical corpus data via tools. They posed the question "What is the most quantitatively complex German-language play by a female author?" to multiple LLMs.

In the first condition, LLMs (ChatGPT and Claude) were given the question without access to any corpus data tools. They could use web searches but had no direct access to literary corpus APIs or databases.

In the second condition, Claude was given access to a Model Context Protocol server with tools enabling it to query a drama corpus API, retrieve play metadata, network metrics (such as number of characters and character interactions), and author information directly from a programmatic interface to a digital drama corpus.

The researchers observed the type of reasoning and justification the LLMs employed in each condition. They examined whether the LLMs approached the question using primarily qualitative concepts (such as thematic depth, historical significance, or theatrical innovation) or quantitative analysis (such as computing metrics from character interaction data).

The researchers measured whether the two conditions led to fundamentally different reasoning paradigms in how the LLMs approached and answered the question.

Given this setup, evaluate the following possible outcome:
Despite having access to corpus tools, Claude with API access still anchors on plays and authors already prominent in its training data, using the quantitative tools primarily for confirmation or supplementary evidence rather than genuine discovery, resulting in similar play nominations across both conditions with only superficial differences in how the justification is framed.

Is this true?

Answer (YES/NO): NO